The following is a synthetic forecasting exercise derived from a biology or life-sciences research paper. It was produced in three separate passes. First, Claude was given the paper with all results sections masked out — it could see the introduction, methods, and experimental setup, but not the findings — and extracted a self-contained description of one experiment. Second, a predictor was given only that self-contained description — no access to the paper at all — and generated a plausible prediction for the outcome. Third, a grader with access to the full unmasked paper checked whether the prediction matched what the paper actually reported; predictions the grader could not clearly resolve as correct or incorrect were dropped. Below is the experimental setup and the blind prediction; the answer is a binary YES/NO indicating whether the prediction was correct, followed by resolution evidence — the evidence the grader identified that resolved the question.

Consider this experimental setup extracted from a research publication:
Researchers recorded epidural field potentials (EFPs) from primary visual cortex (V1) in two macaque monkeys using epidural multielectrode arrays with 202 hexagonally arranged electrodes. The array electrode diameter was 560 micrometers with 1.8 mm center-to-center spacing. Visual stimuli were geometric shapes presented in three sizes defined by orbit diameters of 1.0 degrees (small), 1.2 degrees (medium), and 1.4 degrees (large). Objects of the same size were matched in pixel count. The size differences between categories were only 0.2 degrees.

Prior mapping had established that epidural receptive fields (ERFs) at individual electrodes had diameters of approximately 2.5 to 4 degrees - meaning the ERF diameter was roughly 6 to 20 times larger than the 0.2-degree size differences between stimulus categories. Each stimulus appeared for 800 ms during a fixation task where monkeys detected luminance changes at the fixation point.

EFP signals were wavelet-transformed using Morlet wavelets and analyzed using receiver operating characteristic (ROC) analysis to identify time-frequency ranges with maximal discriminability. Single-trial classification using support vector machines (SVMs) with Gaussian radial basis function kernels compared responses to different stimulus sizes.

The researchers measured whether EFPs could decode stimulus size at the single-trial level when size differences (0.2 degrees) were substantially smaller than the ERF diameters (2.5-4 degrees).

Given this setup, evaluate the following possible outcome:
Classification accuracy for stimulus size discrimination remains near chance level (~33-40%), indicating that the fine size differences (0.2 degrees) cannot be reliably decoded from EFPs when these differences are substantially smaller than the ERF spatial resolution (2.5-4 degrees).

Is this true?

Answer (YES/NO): NO